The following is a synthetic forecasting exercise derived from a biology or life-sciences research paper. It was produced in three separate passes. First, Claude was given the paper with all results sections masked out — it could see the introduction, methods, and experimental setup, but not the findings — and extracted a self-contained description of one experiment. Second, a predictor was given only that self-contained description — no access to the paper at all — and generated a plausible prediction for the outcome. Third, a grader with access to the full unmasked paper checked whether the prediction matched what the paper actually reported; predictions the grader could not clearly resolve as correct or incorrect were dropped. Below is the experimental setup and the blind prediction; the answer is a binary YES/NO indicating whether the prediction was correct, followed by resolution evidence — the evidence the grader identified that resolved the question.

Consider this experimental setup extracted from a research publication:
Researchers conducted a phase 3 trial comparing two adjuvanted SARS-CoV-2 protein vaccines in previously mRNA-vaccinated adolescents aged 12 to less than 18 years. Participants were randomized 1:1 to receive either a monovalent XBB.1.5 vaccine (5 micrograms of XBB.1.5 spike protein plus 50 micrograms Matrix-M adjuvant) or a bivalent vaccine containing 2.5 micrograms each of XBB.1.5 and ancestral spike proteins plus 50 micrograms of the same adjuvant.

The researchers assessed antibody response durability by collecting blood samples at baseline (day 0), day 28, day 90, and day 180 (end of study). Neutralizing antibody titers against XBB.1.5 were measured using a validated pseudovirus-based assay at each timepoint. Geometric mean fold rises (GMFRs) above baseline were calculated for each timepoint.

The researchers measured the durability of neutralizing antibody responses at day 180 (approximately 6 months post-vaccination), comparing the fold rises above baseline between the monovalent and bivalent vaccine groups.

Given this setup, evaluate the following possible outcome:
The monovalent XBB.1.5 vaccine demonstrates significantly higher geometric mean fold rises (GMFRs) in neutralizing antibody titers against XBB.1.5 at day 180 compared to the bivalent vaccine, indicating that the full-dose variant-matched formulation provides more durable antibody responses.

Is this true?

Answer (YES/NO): NO